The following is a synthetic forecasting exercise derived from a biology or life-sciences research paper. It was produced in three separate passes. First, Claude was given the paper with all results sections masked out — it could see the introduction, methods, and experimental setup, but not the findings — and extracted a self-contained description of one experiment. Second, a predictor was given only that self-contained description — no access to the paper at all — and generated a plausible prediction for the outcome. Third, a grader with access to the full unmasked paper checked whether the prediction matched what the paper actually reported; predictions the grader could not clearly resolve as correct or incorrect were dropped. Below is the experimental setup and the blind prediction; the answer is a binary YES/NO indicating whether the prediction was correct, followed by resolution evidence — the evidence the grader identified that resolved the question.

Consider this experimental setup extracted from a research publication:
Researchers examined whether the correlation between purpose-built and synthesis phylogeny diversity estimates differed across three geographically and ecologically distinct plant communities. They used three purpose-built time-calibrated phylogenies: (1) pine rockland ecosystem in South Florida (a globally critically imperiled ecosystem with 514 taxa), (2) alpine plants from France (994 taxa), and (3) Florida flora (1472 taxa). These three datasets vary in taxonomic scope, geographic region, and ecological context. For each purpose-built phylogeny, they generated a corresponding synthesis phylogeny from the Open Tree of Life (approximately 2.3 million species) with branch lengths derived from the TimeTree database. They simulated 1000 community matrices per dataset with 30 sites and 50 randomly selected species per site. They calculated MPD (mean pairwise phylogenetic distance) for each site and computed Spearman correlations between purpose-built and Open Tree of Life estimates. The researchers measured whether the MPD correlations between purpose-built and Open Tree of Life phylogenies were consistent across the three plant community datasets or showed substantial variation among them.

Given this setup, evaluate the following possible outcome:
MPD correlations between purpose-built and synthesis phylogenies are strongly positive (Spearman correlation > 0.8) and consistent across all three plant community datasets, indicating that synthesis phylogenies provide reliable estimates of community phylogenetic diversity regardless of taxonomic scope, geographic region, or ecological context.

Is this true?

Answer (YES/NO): YES